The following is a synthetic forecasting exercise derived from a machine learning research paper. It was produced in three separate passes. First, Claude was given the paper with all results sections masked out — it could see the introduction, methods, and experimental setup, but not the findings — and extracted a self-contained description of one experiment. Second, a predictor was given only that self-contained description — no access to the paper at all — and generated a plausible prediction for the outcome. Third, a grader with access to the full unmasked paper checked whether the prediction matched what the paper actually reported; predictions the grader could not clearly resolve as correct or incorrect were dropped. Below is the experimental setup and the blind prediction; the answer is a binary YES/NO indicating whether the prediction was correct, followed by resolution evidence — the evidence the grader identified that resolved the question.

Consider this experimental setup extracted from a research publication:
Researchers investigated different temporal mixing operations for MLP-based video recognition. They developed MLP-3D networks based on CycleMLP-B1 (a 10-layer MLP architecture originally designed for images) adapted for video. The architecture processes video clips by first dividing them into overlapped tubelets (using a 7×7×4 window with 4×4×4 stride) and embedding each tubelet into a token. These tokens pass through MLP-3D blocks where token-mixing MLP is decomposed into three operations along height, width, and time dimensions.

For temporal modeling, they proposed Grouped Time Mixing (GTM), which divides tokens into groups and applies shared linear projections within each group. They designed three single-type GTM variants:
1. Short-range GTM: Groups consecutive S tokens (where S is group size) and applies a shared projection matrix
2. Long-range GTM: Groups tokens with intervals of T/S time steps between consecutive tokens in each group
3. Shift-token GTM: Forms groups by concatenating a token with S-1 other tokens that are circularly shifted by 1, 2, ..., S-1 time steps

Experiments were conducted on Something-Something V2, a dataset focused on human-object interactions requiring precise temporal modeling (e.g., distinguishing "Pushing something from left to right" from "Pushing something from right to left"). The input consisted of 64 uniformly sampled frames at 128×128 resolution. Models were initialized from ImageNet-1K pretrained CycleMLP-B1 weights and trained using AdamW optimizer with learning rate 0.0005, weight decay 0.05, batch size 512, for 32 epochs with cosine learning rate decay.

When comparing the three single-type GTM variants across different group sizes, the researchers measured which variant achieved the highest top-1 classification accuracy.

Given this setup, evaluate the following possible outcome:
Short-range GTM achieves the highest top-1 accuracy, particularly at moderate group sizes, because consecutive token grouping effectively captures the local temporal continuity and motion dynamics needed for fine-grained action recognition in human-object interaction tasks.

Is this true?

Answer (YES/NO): NO